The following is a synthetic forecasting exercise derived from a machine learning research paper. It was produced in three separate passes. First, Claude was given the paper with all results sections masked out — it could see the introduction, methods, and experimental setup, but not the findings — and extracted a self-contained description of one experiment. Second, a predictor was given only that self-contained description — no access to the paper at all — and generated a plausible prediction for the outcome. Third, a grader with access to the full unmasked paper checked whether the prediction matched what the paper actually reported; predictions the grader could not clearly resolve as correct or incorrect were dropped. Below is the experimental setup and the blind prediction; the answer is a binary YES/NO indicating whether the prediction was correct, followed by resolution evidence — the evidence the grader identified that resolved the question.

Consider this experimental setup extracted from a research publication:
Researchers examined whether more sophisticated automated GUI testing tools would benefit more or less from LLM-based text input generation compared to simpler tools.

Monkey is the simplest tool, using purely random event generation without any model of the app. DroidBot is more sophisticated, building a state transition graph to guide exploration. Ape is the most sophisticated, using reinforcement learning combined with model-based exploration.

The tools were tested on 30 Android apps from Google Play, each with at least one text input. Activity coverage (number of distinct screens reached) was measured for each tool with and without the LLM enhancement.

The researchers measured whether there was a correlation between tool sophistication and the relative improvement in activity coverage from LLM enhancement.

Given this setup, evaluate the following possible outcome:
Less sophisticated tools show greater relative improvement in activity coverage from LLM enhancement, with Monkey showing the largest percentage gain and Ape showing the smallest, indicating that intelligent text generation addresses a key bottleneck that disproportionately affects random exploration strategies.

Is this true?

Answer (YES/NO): NO